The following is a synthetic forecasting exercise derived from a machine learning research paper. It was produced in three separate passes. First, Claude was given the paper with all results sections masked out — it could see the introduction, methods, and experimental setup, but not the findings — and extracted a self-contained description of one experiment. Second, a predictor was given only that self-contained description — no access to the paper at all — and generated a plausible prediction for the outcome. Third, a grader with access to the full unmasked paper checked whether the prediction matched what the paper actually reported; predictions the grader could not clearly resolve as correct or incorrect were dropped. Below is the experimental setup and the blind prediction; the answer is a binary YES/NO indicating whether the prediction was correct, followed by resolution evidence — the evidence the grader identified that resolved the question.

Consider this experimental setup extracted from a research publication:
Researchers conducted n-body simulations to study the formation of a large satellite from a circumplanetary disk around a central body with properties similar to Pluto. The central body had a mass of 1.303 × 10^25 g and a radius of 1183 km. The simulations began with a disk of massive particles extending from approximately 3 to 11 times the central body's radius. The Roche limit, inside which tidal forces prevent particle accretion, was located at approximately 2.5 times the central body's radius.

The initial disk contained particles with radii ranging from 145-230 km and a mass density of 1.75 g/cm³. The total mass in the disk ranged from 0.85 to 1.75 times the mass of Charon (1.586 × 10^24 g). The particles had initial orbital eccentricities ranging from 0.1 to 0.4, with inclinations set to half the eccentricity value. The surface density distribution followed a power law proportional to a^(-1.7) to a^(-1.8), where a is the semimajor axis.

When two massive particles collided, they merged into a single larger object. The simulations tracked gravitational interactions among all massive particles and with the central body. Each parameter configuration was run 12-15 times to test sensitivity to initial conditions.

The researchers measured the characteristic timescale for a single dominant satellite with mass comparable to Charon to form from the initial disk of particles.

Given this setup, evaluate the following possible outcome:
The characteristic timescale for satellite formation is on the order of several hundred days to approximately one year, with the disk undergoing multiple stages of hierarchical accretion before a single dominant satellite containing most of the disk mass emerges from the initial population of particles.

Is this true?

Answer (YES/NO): NO